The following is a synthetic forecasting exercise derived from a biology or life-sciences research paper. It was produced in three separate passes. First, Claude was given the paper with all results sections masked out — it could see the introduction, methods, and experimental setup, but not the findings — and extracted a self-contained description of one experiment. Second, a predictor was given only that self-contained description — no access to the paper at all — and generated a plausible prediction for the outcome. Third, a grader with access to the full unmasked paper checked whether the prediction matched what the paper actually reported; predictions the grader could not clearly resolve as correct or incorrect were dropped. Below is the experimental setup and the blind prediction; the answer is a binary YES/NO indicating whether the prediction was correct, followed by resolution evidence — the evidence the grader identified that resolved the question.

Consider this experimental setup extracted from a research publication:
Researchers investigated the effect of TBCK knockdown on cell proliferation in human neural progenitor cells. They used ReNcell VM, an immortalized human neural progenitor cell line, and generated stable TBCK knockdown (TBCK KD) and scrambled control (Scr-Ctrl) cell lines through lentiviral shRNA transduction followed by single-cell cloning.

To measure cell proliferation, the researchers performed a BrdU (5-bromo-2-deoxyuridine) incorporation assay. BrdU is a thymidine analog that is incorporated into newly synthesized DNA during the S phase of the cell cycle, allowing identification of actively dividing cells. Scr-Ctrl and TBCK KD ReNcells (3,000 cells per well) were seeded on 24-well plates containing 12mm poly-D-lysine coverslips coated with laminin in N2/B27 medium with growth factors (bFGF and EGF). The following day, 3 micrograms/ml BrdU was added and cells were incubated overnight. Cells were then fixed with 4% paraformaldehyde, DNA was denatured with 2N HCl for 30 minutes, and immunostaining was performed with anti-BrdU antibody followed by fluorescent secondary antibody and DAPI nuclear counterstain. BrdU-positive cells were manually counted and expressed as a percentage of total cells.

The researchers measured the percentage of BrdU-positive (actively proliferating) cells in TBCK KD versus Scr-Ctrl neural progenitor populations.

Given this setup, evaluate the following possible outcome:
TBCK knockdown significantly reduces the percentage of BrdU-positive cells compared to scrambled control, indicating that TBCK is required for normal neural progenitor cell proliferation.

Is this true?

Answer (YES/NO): YES